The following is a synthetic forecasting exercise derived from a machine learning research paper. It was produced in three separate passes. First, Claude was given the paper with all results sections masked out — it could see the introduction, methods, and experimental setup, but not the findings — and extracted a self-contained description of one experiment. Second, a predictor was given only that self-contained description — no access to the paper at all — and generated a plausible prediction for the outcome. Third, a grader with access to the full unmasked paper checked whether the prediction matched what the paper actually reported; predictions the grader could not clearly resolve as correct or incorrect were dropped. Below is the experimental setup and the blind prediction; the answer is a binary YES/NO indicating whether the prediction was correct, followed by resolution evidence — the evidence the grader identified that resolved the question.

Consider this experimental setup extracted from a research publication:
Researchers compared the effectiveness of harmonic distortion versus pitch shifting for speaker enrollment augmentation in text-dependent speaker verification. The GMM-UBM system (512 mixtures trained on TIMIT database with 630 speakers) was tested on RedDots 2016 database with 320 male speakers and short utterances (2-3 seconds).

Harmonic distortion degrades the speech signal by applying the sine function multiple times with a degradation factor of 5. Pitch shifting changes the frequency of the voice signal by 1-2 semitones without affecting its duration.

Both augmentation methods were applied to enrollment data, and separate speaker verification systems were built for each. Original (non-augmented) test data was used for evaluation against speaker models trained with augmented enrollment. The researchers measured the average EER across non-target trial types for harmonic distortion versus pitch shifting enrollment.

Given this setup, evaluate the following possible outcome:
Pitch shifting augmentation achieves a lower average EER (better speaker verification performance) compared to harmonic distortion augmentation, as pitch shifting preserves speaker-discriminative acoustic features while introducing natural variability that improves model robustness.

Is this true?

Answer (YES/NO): NO